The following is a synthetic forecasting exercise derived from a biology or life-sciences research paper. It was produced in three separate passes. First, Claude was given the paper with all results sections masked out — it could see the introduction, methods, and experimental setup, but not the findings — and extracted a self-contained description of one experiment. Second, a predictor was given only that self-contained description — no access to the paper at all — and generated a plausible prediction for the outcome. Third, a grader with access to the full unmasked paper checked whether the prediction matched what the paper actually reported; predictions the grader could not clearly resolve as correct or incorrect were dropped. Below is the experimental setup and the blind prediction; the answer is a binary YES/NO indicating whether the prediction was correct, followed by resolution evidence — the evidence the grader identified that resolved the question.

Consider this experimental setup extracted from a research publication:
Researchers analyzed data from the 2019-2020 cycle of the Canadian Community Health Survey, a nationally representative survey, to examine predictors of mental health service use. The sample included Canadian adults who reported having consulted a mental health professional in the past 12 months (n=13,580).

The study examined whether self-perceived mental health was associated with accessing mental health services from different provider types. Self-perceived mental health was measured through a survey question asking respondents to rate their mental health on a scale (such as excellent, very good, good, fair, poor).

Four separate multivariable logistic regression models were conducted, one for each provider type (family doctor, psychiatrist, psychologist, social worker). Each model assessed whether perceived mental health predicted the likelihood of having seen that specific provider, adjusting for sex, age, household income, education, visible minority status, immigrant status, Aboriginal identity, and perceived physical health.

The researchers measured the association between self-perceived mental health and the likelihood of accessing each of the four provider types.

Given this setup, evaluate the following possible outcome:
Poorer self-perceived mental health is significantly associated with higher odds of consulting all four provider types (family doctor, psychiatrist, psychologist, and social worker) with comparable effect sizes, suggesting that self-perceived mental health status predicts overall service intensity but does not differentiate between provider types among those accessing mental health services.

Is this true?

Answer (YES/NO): NO